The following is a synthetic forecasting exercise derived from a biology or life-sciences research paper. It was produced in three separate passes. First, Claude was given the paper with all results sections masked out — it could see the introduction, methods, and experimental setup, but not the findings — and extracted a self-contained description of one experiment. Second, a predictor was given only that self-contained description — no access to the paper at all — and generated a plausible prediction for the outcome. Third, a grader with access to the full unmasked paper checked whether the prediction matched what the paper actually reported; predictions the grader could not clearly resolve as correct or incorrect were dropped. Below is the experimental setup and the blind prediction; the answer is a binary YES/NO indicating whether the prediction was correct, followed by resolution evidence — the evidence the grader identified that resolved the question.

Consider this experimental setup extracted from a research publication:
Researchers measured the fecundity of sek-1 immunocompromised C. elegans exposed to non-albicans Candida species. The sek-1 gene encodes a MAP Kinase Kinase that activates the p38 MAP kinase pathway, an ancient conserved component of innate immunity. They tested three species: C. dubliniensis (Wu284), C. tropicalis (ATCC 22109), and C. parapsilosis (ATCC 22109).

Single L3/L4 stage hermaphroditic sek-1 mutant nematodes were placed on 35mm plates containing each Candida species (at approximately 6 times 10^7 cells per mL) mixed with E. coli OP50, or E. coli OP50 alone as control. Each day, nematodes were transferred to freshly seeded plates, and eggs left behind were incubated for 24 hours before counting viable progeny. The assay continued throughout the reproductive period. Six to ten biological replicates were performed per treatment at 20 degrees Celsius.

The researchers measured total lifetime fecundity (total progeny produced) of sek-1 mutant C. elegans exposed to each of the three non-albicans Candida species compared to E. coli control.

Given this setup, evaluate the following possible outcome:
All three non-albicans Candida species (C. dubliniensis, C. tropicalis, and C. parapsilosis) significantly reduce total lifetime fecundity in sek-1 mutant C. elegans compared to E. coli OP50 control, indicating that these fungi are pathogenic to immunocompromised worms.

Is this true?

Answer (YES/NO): YES